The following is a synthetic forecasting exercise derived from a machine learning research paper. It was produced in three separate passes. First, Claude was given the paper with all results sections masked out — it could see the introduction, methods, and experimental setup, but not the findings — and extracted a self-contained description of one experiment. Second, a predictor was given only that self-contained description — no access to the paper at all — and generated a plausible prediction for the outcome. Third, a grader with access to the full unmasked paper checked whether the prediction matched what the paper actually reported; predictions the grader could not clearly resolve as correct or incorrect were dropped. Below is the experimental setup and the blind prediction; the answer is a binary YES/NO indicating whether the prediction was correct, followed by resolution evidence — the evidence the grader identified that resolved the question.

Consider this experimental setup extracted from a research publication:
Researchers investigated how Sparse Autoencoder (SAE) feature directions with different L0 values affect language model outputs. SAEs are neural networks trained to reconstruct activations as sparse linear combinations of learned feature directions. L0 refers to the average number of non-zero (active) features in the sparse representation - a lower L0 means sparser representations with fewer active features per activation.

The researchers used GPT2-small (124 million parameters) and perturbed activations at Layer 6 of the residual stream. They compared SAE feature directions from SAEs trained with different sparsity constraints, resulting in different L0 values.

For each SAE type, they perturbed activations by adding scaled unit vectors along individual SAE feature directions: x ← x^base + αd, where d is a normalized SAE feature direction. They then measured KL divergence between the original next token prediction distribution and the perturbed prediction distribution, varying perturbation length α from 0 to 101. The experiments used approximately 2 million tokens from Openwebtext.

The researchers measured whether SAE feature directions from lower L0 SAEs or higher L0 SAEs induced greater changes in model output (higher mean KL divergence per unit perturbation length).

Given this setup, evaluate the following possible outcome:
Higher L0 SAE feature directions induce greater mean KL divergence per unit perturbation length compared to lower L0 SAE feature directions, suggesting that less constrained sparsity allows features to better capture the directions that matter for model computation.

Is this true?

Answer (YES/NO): NO